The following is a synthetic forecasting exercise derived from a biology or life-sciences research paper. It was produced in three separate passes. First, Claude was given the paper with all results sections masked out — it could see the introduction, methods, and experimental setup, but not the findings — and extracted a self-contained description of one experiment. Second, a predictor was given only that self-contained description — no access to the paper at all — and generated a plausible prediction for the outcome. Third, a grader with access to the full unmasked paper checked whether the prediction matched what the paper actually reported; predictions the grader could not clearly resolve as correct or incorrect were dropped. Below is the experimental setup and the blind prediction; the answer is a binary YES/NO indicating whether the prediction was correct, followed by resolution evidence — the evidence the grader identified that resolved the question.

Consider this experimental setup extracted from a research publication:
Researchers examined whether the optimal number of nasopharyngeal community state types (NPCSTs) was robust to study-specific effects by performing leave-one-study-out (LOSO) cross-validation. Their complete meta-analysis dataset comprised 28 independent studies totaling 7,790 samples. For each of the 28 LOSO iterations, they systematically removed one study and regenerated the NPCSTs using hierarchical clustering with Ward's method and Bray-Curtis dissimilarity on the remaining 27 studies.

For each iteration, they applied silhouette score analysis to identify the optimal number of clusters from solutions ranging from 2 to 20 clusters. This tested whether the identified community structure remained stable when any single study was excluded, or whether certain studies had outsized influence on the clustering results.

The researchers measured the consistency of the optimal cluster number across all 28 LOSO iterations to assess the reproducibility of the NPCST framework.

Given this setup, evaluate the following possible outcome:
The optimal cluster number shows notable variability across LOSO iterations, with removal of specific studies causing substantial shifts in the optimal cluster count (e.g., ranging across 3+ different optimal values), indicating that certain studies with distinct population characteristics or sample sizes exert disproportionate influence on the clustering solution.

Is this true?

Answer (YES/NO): NO